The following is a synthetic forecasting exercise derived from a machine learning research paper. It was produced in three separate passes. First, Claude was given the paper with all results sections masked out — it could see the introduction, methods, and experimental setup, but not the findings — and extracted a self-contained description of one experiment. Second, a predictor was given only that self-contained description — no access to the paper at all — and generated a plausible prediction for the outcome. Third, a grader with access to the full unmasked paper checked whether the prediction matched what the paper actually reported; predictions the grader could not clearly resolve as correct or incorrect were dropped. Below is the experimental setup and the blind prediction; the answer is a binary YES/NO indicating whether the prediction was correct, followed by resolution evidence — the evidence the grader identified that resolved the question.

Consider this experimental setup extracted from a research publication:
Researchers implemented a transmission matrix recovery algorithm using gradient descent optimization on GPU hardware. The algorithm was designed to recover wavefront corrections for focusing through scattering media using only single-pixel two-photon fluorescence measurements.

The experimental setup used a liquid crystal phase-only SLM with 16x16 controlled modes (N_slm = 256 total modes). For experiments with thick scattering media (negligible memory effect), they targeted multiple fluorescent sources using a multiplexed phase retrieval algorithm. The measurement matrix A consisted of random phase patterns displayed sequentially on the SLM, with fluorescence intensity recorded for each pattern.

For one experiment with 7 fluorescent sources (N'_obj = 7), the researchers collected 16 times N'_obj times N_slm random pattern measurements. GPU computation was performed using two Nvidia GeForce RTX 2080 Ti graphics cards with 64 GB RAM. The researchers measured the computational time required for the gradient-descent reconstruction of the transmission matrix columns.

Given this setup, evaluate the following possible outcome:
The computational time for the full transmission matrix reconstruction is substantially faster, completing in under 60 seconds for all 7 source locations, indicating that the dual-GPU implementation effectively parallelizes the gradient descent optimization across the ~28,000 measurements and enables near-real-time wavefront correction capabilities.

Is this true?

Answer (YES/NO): YES